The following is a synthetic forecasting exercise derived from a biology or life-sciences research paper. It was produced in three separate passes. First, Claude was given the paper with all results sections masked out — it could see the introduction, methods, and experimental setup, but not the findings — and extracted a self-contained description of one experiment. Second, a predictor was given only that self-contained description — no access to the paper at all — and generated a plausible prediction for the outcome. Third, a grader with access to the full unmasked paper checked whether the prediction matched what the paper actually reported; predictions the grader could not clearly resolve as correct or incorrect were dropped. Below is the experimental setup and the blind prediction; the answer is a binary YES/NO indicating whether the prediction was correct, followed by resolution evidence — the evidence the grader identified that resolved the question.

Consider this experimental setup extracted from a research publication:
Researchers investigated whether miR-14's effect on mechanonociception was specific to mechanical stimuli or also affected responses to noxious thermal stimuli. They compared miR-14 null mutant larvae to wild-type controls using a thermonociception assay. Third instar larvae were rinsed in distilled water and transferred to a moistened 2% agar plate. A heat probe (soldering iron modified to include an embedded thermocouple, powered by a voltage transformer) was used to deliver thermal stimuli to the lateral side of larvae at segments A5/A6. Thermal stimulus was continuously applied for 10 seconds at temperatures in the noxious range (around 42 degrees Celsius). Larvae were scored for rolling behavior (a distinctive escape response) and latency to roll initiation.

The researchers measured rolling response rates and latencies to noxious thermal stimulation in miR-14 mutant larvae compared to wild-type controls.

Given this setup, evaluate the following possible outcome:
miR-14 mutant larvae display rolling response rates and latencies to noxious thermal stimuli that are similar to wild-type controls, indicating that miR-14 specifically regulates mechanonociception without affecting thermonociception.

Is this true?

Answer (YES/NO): YES